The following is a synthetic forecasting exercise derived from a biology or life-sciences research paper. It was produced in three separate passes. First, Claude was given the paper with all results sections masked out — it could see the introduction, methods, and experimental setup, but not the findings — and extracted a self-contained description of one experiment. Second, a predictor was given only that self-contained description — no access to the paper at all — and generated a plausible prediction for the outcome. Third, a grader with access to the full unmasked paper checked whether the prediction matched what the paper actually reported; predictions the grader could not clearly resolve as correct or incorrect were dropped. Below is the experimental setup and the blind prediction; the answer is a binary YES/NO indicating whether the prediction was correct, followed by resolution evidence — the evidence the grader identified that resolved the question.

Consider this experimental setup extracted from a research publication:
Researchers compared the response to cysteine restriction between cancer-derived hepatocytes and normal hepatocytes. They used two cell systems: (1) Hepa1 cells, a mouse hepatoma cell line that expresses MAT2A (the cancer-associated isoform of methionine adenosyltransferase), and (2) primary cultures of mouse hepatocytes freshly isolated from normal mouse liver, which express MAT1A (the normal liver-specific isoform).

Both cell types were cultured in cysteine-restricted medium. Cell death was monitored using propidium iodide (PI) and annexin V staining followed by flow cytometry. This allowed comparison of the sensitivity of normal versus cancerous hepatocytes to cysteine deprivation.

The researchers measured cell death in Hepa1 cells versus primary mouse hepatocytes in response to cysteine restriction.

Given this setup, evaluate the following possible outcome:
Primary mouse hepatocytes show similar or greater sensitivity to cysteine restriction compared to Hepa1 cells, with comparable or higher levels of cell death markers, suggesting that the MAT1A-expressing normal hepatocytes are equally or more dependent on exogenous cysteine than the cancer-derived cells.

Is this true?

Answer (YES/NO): NO